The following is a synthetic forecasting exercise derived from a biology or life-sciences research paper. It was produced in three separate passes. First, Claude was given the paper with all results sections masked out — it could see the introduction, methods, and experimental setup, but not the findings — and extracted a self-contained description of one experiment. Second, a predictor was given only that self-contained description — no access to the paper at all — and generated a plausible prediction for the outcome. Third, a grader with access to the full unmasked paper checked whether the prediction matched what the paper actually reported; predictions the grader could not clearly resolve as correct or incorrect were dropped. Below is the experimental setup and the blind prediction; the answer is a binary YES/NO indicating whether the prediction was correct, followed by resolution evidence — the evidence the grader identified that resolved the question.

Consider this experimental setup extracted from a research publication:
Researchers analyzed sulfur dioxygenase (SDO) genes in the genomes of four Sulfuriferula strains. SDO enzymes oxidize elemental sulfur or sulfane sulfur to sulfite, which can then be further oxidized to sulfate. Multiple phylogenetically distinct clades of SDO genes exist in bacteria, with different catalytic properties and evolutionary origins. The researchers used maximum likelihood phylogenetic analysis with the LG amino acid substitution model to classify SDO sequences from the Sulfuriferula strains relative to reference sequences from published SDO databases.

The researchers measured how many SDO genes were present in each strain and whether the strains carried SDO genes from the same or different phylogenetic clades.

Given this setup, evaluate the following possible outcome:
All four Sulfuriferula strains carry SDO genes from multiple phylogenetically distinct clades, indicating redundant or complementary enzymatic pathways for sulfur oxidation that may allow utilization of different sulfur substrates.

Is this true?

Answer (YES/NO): YES